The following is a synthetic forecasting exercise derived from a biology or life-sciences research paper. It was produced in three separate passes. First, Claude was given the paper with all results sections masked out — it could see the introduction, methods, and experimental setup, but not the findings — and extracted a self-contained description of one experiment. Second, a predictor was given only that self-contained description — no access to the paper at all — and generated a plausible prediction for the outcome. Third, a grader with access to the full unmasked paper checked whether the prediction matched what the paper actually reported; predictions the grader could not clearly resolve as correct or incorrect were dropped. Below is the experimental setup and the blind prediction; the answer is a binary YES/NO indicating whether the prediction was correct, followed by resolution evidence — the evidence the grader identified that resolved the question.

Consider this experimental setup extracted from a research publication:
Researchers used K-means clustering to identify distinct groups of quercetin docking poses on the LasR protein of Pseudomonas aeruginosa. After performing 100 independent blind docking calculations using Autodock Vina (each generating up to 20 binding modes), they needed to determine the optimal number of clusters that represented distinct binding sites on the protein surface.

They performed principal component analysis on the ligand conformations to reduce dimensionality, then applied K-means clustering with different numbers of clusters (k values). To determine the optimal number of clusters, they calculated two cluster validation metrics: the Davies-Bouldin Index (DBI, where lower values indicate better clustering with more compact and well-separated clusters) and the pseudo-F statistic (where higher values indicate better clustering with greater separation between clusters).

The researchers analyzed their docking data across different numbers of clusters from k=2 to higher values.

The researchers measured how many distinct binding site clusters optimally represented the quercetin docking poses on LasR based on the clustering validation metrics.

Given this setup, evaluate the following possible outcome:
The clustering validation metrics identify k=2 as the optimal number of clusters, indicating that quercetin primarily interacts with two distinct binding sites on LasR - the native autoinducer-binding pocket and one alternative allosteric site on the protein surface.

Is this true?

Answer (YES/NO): NO